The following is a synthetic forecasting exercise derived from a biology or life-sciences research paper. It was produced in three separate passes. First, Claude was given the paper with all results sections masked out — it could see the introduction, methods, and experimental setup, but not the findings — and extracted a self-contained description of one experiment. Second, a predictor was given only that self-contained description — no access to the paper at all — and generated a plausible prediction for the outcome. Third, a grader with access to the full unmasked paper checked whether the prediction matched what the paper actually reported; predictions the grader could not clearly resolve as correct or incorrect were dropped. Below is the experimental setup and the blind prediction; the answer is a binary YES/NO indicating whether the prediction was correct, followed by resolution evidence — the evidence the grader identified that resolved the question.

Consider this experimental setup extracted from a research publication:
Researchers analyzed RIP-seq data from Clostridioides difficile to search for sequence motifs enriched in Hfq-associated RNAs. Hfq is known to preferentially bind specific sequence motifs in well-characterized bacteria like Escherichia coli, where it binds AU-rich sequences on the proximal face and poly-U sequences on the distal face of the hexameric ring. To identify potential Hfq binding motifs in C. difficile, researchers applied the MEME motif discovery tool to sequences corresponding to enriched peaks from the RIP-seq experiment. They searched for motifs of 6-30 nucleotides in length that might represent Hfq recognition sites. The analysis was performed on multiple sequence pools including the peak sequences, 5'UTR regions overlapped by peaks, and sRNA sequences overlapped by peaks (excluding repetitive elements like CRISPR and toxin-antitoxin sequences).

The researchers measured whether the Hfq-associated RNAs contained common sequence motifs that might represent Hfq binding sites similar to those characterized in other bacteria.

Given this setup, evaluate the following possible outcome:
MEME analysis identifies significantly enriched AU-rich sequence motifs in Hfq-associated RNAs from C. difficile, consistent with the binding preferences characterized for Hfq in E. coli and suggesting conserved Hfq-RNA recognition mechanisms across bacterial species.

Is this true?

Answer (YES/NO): NO